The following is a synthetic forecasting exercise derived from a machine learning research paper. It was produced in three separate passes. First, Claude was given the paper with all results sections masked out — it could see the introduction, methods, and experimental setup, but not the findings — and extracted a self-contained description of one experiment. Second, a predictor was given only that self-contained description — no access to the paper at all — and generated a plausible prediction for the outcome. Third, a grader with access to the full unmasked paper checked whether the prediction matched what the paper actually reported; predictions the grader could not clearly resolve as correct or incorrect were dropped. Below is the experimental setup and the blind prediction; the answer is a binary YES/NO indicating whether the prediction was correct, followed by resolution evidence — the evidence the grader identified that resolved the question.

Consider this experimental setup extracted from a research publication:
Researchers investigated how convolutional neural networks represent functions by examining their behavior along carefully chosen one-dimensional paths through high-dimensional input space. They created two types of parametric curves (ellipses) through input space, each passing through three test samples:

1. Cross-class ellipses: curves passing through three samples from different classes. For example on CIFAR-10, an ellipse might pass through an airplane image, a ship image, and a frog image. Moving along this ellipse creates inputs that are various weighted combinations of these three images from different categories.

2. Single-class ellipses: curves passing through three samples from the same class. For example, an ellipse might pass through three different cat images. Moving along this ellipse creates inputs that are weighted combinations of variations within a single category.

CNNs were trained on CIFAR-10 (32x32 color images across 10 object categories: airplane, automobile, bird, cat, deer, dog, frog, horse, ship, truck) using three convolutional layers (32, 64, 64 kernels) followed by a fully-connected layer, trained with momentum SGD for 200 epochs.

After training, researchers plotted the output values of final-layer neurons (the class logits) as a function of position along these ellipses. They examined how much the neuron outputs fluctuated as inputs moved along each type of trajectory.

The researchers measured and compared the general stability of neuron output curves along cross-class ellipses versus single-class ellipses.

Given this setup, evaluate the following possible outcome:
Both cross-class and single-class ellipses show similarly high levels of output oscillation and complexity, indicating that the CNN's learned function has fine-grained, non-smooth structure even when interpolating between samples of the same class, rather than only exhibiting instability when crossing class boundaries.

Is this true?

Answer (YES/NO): NO